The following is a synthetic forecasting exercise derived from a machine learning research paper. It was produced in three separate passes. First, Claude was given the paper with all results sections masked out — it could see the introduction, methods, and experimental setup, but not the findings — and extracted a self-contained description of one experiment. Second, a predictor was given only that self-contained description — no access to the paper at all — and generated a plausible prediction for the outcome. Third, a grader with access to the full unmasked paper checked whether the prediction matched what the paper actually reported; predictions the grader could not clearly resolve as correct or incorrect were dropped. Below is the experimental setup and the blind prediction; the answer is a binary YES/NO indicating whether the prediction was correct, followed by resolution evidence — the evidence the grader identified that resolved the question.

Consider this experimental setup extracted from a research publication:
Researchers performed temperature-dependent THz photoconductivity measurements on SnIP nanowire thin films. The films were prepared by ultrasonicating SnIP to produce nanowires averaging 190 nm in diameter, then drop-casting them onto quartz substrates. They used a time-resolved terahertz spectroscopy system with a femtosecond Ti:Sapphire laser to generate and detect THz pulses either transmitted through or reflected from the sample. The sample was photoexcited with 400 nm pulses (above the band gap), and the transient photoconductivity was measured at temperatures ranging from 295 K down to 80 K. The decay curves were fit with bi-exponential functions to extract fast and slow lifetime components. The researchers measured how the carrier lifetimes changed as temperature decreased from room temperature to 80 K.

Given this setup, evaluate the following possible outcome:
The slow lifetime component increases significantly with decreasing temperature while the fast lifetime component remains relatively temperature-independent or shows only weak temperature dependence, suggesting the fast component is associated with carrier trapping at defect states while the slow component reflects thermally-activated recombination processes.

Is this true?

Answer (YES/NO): NO